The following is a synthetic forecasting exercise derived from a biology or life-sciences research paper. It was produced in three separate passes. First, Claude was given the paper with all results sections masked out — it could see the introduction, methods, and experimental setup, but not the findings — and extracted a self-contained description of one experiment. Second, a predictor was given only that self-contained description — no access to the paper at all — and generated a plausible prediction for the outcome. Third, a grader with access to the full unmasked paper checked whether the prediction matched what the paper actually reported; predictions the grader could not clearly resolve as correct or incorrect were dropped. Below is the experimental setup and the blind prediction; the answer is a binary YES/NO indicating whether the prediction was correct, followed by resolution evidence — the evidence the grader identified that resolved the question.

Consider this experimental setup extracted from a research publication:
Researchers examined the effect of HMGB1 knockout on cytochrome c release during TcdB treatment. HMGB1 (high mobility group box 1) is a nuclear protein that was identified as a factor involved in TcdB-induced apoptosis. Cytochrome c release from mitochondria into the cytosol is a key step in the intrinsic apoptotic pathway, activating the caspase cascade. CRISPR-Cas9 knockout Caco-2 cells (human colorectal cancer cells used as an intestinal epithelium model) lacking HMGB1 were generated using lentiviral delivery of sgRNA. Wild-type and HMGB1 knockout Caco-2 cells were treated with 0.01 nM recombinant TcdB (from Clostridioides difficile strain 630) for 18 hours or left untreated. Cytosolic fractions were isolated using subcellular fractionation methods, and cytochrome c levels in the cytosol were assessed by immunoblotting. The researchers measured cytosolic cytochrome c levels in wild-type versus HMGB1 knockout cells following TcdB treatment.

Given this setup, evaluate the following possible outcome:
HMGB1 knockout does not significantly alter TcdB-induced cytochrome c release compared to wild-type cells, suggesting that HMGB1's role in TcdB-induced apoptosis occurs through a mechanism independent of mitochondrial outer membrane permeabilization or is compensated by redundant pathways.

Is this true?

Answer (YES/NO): NO